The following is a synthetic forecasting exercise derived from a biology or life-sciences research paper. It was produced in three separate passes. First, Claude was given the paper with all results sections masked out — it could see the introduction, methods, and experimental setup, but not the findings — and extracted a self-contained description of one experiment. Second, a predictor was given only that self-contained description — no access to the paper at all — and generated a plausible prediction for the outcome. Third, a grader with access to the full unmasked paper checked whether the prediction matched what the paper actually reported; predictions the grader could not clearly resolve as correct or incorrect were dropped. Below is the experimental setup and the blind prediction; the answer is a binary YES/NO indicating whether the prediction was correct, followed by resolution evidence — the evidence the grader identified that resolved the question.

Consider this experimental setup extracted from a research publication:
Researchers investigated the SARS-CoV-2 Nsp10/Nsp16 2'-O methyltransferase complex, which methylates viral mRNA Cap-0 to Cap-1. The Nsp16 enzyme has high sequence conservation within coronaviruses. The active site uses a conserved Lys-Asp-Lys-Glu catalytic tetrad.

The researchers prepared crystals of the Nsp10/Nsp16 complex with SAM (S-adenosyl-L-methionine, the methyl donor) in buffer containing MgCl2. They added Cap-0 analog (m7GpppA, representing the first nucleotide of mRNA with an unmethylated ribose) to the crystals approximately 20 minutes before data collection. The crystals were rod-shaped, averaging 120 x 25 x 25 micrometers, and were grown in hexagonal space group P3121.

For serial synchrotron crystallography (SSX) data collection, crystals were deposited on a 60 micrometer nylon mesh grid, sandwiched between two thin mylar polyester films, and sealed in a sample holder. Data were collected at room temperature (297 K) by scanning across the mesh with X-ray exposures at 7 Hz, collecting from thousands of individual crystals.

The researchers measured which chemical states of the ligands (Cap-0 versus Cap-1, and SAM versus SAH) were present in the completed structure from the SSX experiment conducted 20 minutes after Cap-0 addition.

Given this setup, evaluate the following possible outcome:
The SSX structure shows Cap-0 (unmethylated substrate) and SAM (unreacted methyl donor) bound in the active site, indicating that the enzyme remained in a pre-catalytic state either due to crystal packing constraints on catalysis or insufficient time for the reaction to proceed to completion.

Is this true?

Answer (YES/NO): NO